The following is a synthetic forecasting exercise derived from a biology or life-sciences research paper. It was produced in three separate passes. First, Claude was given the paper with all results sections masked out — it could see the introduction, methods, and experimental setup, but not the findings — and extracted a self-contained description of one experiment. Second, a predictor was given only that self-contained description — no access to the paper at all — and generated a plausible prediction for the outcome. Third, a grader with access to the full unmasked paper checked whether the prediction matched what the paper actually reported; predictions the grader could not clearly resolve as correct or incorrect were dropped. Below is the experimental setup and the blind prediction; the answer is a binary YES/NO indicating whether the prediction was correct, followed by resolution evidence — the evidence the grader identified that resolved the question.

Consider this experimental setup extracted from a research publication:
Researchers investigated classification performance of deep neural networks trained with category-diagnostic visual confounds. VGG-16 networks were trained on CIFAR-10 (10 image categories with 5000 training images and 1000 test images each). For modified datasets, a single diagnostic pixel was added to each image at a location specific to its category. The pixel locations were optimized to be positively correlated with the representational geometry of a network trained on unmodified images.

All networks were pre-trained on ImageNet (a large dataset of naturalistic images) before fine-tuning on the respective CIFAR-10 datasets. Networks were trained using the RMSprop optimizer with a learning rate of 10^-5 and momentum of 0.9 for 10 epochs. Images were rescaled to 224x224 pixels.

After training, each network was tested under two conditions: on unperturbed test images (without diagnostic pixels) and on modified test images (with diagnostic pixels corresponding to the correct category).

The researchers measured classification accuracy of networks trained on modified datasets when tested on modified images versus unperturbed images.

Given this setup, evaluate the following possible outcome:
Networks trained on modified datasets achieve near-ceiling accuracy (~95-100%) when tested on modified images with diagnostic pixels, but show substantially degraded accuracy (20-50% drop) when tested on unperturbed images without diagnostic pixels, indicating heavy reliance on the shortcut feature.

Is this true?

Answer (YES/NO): NO